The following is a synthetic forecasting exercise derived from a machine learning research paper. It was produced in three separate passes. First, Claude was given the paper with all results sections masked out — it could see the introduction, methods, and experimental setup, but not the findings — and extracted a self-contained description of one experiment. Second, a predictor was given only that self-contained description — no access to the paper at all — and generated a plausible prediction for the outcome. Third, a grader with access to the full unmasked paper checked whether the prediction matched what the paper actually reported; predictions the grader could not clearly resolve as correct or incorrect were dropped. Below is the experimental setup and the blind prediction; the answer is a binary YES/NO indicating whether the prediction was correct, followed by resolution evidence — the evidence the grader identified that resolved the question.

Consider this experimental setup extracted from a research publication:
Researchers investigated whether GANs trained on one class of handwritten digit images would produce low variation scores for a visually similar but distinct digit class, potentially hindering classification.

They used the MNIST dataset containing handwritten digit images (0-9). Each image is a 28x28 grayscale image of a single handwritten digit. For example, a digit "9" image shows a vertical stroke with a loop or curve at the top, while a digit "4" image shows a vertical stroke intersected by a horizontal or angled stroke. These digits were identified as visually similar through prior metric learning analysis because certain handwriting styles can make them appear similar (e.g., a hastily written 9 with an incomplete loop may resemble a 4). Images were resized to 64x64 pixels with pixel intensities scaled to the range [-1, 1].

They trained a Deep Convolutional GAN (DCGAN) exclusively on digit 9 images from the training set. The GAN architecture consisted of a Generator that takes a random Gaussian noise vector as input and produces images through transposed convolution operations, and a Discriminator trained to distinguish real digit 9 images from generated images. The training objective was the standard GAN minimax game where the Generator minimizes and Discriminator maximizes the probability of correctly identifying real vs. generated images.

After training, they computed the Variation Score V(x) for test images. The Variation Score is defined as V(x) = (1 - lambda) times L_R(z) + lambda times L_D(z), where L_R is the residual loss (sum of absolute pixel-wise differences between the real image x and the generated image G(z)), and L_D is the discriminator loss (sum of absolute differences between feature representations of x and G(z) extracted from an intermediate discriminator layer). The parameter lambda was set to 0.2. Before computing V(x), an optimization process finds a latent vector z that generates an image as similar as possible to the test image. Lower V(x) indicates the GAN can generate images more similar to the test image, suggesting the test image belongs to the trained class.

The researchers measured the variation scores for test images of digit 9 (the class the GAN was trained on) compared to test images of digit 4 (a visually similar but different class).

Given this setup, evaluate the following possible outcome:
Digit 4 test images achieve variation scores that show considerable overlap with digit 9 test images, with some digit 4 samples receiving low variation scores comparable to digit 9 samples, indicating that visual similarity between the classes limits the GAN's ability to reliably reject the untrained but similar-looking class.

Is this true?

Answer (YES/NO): YES